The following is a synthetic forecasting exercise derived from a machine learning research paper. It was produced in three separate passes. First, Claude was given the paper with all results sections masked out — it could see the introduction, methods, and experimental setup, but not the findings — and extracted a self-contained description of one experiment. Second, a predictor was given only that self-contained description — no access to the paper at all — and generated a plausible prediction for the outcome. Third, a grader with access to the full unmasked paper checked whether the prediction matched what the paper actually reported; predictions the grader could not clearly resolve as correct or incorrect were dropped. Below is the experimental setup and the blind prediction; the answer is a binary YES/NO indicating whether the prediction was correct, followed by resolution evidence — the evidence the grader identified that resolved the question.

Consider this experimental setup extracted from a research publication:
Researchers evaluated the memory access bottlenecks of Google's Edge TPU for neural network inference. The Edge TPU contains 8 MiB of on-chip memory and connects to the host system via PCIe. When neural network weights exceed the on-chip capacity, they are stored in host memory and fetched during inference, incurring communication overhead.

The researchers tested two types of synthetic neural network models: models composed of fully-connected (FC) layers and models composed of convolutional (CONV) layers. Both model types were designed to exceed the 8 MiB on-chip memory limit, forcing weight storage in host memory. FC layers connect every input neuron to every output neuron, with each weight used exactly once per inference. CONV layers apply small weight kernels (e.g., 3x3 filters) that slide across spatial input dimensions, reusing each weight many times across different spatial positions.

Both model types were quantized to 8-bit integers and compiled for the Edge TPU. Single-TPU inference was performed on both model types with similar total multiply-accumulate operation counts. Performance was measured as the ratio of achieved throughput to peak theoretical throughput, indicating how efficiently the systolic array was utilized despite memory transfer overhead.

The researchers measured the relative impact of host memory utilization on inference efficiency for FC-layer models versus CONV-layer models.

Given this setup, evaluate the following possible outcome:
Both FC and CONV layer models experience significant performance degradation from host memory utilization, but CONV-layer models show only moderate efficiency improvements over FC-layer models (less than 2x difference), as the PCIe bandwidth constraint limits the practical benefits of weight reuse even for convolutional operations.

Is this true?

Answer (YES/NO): NO